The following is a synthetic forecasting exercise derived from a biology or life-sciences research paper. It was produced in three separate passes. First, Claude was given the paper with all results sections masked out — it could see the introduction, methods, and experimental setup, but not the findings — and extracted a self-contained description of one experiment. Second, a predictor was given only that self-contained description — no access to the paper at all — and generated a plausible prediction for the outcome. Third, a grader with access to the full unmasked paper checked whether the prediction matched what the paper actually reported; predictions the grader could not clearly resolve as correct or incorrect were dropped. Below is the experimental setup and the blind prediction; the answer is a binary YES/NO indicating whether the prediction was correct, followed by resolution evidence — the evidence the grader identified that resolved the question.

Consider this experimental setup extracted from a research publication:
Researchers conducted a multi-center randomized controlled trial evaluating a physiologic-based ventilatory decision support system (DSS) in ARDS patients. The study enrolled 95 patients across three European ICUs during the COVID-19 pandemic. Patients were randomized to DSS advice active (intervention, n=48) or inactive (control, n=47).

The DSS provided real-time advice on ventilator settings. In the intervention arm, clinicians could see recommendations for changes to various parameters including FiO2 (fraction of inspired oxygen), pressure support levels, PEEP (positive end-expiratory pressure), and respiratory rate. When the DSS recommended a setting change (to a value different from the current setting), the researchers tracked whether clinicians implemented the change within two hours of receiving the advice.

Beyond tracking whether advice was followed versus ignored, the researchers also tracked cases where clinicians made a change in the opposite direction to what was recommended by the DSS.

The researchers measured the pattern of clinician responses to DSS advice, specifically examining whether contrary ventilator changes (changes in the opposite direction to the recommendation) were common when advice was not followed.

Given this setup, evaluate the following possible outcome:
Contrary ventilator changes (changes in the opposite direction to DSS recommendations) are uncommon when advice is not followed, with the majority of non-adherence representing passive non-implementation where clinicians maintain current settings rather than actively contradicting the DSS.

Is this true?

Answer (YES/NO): YES